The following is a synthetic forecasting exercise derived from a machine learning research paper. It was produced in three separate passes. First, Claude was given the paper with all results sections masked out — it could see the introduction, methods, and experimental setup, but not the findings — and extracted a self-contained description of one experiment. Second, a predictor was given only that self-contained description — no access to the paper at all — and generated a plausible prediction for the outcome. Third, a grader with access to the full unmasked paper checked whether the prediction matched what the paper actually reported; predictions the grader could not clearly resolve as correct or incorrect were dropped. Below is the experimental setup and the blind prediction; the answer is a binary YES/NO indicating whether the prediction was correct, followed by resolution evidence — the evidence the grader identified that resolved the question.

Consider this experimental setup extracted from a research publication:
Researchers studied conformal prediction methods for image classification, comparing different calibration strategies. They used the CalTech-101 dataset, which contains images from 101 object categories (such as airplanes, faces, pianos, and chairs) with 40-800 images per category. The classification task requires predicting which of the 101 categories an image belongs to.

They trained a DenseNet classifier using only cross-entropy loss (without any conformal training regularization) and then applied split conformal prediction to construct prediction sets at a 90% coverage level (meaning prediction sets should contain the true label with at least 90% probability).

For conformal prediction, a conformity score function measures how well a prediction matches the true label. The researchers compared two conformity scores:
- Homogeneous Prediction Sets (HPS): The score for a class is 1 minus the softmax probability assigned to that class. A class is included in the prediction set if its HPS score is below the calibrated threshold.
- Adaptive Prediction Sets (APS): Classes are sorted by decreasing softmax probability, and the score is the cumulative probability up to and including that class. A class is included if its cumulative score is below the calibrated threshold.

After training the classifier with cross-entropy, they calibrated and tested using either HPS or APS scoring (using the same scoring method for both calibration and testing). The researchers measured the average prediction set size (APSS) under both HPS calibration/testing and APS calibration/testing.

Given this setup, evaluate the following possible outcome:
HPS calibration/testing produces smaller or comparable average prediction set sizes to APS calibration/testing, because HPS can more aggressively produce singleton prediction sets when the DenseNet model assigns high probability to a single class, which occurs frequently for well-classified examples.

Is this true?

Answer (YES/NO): YES